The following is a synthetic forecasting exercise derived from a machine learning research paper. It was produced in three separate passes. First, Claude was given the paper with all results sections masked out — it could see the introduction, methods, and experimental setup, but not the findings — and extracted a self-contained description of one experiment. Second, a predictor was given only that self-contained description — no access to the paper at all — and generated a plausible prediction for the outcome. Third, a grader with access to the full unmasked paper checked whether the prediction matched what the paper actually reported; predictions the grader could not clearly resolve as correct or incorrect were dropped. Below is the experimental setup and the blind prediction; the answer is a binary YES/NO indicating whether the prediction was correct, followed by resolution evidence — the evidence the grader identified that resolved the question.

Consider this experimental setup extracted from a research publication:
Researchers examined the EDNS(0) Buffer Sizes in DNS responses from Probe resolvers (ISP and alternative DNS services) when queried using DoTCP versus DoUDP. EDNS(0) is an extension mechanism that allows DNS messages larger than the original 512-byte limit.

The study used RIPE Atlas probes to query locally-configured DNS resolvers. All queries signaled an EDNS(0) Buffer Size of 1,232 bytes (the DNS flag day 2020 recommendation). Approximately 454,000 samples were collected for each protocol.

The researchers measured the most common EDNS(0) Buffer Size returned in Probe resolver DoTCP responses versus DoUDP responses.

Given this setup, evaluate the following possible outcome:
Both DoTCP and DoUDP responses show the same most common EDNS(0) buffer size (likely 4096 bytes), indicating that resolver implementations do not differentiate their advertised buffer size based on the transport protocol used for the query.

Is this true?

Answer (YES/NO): NO